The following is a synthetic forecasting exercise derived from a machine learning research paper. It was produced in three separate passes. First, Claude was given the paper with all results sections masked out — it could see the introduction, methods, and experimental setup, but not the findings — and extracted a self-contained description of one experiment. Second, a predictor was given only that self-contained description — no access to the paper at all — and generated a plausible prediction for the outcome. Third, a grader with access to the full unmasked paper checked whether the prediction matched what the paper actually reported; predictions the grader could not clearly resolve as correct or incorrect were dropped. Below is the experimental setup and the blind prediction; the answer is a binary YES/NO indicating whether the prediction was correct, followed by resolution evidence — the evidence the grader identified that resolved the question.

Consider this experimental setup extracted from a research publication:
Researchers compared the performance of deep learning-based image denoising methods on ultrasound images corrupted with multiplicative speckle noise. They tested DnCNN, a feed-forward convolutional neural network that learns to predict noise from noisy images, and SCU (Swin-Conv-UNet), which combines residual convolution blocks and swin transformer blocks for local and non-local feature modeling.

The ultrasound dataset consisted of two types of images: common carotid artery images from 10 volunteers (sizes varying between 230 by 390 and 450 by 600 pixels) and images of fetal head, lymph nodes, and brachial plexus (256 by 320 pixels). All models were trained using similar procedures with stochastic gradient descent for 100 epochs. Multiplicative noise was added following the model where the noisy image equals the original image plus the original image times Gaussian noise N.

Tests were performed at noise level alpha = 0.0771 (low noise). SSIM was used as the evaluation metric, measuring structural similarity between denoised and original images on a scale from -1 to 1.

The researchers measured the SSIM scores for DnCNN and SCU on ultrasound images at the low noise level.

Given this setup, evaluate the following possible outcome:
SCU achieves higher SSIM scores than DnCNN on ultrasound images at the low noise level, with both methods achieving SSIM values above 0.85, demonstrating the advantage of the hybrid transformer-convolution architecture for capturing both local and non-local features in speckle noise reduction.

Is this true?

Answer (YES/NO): NO